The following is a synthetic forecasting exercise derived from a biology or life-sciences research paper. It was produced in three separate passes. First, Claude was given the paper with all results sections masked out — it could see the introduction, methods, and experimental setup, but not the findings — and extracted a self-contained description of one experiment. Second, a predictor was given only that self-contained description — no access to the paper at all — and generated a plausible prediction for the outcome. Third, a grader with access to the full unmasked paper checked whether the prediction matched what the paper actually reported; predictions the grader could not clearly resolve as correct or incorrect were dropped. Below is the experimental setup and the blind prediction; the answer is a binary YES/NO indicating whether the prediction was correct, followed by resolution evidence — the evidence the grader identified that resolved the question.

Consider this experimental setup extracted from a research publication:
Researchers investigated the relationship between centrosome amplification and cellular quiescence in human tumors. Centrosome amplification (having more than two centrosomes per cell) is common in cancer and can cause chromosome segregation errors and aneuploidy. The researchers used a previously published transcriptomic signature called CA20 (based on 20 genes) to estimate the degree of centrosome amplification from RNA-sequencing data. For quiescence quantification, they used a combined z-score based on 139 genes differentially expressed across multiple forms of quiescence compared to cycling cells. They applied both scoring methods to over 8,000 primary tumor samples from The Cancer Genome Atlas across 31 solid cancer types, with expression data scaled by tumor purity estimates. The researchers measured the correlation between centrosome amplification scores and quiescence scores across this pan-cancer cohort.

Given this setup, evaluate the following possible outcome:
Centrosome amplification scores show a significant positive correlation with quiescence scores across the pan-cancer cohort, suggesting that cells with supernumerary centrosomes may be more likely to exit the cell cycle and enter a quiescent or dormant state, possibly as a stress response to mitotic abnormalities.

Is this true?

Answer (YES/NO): NO